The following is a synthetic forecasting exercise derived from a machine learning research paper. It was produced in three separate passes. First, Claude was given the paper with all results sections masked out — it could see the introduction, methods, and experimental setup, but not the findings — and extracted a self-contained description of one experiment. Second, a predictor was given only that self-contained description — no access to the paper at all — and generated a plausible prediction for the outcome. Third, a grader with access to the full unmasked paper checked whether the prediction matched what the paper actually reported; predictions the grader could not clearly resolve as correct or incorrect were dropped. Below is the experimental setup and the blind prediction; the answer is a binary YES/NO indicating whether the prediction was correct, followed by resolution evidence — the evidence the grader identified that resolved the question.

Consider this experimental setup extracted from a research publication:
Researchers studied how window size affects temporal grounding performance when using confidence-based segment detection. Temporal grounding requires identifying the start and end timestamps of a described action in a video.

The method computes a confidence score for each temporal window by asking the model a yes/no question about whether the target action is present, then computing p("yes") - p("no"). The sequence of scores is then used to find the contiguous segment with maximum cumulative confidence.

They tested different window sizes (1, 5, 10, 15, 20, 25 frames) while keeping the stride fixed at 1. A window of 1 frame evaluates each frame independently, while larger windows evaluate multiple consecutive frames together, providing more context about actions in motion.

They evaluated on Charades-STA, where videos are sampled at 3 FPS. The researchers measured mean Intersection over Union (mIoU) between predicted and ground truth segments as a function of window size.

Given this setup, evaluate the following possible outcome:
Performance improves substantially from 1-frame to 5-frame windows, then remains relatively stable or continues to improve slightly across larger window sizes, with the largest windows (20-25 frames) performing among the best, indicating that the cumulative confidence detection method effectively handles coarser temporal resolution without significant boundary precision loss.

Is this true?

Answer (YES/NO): NO